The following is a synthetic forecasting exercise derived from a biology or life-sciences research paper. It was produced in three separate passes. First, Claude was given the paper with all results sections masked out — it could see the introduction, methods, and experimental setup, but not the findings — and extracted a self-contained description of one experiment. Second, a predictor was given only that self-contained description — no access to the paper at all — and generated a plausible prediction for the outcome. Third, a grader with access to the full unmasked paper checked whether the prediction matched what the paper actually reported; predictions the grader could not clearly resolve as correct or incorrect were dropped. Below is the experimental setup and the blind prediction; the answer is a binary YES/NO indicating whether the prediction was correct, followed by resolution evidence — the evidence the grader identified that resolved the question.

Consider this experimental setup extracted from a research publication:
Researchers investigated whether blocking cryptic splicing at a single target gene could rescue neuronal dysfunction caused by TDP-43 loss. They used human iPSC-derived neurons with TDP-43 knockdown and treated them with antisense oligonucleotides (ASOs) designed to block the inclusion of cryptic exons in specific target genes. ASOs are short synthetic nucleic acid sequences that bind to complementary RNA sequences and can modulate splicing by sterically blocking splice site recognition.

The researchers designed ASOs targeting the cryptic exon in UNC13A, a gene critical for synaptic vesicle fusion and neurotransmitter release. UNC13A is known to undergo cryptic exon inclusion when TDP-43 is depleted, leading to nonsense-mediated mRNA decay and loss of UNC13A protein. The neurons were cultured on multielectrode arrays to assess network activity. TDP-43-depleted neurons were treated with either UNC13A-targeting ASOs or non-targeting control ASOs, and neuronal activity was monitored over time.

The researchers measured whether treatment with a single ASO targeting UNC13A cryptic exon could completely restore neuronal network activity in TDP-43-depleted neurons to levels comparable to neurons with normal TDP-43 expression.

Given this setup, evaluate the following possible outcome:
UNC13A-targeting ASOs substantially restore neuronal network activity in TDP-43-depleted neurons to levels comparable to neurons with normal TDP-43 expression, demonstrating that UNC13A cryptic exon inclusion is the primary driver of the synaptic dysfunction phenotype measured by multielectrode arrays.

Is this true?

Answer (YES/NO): NO